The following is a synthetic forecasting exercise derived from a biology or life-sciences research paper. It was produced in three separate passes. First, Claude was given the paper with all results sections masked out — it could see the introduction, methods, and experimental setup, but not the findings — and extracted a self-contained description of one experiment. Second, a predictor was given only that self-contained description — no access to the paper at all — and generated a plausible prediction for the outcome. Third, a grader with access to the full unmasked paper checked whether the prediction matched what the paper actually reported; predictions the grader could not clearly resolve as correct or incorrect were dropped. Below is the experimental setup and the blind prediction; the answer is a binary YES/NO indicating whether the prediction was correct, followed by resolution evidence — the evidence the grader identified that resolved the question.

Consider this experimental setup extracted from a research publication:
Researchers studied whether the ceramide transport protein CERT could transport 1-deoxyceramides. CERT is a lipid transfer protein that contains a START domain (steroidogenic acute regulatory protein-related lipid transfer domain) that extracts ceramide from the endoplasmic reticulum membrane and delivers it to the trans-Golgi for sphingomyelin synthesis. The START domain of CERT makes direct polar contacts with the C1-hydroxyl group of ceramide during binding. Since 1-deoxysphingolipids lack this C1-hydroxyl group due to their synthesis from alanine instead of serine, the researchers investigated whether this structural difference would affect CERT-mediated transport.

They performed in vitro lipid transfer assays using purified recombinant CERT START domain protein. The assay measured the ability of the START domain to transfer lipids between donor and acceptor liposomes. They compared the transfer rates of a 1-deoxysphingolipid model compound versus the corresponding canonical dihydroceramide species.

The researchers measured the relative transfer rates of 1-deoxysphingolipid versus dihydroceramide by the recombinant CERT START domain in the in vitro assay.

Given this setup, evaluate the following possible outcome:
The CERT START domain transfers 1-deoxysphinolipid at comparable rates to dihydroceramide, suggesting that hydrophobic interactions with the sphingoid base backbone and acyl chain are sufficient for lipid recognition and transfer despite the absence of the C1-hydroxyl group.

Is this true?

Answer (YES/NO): NO